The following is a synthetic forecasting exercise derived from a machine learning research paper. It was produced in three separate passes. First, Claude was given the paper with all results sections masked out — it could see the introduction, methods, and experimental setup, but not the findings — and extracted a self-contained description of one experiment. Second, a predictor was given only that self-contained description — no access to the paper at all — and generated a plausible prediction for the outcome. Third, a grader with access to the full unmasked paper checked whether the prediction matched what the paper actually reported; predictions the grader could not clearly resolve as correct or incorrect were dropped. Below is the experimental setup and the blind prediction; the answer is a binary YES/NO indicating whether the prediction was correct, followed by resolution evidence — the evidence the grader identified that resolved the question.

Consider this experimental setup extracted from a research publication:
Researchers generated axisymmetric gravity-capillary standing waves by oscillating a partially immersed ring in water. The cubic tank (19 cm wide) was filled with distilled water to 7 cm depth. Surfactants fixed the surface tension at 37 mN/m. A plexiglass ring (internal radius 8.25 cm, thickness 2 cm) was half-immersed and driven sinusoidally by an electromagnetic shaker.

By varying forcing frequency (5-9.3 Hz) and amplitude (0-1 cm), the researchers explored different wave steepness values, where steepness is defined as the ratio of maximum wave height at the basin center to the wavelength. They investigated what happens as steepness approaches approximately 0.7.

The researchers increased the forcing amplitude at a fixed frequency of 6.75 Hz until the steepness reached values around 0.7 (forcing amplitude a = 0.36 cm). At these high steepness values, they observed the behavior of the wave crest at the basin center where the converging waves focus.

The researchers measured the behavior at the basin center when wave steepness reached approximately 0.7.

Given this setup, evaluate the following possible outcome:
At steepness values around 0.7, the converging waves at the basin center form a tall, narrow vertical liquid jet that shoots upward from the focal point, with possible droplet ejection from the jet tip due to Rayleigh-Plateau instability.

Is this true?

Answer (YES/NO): YES